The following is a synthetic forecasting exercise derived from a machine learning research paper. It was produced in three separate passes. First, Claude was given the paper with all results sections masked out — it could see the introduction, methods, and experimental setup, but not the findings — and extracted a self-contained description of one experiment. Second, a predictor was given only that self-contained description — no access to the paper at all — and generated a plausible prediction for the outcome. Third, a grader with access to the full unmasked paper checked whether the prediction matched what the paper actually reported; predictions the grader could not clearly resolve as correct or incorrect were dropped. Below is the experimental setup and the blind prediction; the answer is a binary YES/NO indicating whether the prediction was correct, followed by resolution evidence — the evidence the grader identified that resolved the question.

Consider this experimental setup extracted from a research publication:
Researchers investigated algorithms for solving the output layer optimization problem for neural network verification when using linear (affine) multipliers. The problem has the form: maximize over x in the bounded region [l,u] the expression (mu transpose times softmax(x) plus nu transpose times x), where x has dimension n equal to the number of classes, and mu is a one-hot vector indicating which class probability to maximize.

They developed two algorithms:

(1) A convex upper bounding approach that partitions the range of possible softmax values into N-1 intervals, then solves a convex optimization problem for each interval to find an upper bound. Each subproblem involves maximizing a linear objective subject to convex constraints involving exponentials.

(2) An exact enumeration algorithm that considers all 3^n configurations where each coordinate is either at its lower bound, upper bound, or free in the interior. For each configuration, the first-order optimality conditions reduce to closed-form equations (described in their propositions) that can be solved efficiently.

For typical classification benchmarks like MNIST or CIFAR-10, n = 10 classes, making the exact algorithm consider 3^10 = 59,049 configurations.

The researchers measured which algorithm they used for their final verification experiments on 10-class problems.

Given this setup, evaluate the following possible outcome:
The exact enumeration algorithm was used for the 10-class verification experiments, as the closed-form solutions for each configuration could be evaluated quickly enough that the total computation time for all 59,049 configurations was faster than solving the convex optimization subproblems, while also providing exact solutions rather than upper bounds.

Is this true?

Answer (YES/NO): YES